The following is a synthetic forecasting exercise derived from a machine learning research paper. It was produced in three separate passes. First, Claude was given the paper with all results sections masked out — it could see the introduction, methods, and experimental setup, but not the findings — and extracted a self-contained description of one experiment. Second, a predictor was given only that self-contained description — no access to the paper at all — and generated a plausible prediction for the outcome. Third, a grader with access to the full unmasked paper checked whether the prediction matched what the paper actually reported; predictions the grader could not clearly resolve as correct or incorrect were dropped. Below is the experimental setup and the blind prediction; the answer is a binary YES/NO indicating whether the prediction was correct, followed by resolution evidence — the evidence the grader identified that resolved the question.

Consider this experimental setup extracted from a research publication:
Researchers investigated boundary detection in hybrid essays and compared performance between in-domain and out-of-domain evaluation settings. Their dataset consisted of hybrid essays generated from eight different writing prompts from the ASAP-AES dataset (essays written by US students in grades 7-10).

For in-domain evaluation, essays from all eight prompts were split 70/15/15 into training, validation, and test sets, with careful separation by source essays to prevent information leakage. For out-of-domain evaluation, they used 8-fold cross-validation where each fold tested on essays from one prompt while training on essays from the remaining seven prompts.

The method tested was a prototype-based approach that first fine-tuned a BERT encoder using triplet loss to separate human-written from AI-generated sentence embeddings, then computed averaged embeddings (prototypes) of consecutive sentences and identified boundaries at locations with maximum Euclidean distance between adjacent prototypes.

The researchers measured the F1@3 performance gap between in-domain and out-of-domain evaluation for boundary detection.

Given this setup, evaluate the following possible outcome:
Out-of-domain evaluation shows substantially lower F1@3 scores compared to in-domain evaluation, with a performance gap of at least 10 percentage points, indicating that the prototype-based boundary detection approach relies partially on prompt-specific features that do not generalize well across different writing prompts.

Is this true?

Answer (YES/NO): NO